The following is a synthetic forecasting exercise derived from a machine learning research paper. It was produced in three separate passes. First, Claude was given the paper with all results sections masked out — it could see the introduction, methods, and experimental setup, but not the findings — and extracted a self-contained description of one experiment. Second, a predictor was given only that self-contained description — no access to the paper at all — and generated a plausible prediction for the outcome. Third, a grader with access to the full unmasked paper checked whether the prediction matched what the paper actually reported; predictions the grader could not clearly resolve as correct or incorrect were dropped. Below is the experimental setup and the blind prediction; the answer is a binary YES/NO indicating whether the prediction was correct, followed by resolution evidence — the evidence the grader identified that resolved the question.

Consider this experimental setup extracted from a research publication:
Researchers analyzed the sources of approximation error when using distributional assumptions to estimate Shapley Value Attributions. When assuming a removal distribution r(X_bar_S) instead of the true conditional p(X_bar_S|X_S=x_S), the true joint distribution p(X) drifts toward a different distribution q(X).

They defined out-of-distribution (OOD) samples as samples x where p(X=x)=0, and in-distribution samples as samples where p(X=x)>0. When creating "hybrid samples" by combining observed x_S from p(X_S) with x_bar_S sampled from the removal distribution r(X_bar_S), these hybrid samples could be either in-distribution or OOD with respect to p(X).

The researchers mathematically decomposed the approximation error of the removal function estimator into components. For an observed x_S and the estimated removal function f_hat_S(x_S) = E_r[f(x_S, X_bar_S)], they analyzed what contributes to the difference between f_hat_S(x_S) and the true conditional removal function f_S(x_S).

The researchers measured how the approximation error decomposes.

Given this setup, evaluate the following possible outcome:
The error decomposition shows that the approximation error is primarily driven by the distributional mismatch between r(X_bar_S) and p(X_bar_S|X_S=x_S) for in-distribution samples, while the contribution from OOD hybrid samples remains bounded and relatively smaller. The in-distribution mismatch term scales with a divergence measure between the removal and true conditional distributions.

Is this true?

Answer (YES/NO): NO